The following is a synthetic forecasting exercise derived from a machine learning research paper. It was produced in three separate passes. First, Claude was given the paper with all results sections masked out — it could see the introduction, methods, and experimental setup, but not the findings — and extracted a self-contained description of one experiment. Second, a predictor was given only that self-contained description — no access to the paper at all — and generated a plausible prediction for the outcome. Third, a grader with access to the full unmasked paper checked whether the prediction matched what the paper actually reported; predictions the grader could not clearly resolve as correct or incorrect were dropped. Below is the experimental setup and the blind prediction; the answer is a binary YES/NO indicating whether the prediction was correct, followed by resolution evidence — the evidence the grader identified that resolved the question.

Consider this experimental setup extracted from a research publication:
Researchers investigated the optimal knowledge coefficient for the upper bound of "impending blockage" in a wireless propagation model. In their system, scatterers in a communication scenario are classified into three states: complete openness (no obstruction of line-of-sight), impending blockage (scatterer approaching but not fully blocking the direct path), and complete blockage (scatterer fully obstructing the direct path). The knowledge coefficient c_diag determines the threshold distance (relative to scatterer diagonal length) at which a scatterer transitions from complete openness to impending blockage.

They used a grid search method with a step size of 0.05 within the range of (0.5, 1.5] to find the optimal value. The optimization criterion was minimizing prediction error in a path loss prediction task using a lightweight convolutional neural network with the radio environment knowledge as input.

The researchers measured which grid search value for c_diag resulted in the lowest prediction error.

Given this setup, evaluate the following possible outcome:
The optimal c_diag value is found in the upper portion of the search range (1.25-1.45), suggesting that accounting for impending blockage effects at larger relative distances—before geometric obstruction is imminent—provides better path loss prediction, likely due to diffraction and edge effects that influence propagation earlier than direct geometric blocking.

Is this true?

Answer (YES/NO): NO